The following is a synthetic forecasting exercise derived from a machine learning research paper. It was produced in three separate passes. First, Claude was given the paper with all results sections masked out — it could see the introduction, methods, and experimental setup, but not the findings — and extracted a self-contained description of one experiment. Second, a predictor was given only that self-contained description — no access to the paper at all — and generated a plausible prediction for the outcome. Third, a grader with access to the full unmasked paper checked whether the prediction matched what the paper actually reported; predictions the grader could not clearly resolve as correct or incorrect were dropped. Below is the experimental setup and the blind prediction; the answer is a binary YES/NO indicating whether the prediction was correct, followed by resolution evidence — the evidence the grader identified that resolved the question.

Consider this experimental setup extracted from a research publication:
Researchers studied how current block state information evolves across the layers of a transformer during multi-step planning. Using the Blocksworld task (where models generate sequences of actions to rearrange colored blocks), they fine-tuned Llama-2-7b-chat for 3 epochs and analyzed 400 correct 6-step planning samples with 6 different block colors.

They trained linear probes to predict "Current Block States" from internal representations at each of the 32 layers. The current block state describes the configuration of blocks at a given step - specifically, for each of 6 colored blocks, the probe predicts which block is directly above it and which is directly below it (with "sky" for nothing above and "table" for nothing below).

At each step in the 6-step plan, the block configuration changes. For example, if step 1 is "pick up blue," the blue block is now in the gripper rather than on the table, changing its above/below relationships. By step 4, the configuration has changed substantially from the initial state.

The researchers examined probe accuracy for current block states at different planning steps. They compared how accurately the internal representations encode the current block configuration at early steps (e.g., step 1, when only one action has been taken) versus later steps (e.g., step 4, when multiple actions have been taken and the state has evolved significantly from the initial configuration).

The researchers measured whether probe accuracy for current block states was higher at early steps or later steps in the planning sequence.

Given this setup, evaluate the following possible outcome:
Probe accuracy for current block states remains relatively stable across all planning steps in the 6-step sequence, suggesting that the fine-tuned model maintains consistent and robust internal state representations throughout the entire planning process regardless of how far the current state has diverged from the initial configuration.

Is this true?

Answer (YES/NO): NO